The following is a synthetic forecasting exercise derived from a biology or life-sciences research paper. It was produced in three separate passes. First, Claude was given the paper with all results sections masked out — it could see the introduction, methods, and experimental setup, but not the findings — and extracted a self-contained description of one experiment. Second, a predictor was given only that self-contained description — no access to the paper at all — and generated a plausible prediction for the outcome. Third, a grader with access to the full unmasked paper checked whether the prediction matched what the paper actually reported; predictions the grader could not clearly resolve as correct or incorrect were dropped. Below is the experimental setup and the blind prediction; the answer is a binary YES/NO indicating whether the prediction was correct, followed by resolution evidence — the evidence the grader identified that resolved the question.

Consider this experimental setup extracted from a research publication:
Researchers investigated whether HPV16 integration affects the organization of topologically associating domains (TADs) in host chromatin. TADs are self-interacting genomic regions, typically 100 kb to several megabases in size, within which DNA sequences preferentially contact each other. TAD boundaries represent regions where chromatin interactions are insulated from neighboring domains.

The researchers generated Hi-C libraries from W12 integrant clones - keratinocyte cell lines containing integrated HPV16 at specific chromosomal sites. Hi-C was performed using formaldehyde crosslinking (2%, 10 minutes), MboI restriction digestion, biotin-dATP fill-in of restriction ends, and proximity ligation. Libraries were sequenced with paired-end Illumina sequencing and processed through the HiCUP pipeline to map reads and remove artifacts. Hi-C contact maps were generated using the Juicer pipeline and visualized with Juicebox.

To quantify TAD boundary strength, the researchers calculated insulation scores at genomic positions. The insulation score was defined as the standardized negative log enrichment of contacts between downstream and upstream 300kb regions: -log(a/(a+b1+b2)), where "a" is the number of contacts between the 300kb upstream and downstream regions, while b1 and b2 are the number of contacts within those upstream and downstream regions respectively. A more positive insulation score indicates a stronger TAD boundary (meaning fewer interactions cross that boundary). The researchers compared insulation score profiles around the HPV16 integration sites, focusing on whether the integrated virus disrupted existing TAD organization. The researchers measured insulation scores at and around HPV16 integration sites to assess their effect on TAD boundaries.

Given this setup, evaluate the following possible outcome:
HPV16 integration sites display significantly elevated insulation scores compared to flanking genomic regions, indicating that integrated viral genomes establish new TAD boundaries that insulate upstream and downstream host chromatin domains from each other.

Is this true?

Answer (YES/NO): NO